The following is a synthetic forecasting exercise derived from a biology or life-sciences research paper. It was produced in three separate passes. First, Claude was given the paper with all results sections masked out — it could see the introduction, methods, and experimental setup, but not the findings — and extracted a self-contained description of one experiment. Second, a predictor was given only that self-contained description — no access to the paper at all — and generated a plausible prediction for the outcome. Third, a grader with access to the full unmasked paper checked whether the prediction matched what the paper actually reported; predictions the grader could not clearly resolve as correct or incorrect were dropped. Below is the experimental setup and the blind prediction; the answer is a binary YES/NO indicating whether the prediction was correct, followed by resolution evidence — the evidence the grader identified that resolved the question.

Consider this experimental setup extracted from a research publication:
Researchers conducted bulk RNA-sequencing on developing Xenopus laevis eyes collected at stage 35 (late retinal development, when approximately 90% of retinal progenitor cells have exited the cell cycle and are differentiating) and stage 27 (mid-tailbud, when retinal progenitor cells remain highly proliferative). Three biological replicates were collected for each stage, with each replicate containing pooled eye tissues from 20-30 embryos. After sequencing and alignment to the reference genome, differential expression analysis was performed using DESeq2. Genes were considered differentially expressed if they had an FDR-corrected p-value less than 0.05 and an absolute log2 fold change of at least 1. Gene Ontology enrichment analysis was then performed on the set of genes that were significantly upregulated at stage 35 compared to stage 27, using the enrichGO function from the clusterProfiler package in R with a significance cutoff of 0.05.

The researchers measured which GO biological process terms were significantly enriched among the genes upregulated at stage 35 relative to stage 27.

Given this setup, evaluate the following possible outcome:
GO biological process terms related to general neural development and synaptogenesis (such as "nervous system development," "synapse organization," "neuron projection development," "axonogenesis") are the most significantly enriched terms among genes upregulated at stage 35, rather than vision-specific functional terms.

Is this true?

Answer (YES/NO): NO